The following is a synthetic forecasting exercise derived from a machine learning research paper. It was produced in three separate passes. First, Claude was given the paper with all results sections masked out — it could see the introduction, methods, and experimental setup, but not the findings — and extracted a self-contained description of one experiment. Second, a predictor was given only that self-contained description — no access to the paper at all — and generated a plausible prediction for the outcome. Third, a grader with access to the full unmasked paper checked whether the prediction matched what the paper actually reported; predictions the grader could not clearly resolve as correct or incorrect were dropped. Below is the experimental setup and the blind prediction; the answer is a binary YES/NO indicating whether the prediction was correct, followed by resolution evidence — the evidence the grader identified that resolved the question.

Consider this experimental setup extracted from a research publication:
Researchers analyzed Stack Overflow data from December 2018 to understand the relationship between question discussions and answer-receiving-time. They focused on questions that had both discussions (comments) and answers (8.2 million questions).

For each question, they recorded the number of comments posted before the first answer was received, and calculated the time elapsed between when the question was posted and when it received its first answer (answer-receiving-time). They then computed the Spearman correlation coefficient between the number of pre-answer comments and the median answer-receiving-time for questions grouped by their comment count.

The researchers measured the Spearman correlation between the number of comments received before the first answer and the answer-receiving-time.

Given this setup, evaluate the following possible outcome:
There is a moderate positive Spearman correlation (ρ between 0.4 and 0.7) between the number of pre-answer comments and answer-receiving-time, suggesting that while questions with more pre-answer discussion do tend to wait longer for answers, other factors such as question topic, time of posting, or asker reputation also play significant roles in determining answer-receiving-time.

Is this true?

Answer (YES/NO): NO